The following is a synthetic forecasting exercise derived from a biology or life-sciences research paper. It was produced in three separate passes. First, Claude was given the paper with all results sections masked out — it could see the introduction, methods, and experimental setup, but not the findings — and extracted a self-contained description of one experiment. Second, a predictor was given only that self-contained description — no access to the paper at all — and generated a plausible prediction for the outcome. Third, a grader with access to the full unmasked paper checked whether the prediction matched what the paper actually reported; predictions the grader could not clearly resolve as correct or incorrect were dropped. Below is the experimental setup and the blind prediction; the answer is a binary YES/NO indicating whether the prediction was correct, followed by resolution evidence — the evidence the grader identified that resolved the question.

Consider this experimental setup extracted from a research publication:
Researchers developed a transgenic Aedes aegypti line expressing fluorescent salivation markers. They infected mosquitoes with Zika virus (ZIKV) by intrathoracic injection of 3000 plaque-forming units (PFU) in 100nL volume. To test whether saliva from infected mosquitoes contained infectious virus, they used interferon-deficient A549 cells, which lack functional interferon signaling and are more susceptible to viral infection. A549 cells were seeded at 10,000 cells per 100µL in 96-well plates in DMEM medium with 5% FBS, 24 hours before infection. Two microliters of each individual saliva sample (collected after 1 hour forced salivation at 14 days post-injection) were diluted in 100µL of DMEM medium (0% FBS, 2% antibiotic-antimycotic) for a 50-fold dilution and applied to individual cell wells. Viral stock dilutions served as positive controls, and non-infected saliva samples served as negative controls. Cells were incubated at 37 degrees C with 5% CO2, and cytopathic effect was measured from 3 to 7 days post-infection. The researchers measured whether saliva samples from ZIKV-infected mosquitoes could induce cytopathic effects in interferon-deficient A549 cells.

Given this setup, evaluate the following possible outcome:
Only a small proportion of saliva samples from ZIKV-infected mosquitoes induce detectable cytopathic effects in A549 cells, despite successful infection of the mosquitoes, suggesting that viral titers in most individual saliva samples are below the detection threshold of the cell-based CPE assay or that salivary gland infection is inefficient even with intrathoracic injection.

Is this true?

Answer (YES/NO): YES